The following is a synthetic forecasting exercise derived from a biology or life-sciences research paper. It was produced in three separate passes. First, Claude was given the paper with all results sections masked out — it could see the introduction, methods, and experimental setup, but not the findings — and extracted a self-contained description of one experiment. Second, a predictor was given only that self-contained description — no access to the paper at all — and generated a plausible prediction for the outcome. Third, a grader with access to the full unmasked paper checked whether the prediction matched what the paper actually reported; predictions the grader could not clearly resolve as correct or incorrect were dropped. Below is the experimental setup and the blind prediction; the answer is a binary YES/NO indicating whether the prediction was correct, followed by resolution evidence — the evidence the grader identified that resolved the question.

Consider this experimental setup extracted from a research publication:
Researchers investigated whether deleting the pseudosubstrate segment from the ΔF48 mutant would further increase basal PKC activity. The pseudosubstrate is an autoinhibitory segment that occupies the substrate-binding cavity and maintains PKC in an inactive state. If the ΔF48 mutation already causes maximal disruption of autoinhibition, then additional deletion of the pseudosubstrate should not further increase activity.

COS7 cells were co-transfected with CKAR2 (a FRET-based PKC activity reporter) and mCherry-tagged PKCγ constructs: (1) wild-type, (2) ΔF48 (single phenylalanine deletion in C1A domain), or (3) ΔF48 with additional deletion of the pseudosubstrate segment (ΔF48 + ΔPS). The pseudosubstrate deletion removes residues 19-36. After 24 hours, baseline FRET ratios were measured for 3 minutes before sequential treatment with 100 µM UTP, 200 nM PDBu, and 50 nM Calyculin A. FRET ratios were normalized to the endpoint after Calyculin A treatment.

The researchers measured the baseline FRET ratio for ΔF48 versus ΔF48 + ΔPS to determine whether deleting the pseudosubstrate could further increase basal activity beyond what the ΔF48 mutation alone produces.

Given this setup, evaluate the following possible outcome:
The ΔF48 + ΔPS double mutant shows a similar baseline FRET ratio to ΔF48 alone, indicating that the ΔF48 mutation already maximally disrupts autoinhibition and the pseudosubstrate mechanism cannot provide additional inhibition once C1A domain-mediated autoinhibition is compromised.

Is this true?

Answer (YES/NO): NO